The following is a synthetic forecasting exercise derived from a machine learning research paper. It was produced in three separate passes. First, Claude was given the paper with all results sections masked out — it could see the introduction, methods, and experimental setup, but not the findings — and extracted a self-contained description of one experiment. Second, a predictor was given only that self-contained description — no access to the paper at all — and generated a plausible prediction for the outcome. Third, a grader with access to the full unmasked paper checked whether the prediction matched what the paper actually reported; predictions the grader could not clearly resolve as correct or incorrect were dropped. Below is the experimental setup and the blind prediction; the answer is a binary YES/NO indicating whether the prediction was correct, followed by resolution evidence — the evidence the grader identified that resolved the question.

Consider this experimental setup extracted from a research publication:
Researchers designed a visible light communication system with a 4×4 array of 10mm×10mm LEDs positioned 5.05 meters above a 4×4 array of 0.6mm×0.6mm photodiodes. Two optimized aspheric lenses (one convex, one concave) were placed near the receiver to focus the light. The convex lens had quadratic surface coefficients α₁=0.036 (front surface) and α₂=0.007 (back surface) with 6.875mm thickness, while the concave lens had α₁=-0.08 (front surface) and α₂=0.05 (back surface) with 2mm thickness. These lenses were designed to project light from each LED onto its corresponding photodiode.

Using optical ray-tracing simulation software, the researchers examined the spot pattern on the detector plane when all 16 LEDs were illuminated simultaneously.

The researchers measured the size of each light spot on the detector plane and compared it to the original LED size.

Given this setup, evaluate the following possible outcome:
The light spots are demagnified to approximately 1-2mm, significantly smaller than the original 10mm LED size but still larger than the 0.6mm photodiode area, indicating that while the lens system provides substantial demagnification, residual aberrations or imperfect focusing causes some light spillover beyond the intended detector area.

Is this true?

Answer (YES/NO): NO